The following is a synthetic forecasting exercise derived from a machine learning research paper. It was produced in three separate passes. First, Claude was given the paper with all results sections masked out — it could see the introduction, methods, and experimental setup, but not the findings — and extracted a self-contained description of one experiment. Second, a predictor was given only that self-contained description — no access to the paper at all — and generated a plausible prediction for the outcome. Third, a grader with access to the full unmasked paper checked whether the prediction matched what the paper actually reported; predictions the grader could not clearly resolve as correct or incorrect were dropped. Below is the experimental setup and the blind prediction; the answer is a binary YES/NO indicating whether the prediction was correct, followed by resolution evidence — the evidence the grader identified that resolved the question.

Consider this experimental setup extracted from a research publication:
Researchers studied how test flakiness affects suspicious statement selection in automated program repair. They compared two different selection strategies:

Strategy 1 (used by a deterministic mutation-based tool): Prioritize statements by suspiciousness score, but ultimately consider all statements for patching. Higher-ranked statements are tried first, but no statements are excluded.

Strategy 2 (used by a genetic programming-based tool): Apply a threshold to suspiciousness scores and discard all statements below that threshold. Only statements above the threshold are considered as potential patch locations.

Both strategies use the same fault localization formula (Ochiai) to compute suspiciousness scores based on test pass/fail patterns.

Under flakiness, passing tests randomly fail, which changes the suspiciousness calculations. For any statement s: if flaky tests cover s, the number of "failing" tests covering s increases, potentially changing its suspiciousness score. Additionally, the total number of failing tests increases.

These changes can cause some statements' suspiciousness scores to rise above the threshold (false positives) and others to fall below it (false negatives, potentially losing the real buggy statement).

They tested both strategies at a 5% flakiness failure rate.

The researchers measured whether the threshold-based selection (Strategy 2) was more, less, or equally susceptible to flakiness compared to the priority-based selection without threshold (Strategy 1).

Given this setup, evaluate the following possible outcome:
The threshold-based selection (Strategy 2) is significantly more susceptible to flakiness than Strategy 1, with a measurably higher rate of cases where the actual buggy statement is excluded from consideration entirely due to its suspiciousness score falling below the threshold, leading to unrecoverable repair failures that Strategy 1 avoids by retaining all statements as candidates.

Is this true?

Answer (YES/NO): YES